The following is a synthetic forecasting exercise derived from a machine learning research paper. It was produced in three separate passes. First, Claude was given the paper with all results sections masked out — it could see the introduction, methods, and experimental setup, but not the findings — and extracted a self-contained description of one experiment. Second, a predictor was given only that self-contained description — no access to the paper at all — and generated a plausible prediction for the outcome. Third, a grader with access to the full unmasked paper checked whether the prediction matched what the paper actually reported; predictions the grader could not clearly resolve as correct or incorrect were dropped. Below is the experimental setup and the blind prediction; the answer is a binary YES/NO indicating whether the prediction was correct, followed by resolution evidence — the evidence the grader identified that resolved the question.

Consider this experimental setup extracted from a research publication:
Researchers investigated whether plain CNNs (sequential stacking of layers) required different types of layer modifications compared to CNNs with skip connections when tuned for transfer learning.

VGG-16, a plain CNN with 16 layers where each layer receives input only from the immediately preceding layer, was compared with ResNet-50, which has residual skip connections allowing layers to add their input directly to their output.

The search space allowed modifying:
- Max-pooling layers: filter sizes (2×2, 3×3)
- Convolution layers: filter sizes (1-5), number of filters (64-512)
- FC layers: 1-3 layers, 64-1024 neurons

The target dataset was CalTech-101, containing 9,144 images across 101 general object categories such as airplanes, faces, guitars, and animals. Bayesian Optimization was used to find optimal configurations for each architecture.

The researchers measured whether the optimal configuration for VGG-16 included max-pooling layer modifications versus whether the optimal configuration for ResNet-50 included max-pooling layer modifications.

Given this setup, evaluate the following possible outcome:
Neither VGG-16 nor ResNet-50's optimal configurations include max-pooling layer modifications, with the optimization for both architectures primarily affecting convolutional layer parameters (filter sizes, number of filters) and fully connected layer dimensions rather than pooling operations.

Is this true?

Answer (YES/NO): NO